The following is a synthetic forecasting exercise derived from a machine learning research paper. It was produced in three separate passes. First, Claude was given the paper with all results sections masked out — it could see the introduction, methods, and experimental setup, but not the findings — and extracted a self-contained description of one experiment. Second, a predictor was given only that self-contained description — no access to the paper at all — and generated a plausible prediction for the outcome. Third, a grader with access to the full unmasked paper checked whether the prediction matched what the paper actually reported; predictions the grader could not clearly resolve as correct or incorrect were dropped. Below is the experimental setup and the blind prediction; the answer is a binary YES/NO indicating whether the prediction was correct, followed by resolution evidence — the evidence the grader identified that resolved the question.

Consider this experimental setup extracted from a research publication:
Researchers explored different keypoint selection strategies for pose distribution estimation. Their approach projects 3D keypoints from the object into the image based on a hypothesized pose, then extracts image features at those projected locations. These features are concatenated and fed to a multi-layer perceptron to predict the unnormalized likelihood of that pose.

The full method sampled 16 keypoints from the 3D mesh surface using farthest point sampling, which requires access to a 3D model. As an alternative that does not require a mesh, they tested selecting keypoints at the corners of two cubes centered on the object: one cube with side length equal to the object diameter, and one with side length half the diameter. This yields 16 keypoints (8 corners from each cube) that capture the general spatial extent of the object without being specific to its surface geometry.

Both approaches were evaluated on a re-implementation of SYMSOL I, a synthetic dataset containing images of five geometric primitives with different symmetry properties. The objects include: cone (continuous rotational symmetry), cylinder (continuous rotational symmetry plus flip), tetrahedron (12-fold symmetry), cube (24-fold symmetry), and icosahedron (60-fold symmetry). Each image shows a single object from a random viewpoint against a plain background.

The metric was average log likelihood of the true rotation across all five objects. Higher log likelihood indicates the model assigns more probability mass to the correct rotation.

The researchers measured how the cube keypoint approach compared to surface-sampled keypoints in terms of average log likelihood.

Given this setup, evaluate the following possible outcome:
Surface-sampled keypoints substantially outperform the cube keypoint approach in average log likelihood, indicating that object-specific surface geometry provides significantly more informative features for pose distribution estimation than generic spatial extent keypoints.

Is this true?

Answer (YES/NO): NO